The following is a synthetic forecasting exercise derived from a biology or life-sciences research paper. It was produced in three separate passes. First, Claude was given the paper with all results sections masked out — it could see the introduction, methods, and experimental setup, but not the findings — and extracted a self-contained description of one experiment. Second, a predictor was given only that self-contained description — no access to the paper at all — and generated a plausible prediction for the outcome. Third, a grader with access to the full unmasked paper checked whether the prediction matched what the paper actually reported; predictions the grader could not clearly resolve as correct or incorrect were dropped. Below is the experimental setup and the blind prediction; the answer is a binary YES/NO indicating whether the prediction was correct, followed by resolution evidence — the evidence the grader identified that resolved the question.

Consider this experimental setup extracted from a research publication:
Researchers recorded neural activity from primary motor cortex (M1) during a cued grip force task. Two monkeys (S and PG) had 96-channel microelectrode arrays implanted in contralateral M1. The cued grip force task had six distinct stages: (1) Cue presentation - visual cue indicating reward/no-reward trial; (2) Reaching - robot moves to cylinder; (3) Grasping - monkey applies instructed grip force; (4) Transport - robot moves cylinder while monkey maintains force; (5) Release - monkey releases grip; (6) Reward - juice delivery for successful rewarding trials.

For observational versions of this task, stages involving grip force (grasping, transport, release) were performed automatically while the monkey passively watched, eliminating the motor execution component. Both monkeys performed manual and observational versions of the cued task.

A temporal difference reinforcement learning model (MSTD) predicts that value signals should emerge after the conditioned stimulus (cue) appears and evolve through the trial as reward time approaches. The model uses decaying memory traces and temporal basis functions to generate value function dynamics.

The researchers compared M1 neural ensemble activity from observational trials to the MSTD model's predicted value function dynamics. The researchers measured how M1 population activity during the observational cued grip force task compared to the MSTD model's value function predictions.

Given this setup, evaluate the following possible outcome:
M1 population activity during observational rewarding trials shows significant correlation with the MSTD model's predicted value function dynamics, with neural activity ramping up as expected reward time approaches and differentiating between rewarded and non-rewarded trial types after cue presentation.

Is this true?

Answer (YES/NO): YES